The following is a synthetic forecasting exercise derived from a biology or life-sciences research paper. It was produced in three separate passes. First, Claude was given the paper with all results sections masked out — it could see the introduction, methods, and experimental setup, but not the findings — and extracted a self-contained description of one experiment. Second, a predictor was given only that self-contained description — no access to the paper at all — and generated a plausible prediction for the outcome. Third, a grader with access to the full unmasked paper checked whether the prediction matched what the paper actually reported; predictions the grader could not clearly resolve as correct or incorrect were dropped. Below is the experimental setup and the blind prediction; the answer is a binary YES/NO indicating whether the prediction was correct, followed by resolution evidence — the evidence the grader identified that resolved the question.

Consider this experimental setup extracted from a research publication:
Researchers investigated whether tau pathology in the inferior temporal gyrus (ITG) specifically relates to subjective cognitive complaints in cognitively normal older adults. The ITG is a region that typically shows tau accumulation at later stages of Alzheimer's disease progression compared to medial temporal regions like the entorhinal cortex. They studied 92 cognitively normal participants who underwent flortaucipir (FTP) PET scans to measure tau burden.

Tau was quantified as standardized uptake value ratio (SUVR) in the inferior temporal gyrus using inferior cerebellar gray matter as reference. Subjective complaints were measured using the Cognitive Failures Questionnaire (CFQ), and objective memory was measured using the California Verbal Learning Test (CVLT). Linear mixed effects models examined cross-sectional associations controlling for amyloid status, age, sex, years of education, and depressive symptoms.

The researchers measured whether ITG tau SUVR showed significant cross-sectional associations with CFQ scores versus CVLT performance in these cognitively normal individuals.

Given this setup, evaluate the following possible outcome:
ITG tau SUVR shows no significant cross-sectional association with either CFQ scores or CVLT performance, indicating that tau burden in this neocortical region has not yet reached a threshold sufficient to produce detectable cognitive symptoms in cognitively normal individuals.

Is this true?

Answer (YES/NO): NO